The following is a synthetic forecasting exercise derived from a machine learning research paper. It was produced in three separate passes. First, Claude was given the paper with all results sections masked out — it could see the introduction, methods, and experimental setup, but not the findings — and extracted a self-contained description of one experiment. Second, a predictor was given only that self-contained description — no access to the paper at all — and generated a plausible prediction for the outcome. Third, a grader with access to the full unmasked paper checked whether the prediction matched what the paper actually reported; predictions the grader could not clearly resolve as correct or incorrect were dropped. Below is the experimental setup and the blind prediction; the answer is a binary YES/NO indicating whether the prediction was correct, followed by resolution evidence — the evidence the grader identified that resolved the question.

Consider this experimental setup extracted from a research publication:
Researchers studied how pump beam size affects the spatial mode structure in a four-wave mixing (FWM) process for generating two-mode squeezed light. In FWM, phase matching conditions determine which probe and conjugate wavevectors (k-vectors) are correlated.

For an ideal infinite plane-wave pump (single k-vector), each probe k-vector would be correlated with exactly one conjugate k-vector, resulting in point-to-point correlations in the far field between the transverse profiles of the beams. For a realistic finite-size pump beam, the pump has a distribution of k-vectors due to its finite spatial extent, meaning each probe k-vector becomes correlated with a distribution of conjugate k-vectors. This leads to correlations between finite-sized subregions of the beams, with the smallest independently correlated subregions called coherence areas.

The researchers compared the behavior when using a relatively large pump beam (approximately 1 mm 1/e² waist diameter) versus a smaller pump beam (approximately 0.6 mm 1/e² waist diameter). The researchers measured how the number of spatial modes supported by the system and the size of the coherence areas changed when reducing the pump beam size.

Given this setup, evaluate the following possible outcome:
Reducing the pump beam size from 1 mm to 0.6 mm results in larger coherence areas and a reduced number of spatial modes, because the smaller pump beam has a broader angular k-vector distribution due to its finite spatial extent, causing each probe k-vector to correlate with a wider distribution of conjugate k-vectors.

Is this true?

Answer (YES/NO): YES